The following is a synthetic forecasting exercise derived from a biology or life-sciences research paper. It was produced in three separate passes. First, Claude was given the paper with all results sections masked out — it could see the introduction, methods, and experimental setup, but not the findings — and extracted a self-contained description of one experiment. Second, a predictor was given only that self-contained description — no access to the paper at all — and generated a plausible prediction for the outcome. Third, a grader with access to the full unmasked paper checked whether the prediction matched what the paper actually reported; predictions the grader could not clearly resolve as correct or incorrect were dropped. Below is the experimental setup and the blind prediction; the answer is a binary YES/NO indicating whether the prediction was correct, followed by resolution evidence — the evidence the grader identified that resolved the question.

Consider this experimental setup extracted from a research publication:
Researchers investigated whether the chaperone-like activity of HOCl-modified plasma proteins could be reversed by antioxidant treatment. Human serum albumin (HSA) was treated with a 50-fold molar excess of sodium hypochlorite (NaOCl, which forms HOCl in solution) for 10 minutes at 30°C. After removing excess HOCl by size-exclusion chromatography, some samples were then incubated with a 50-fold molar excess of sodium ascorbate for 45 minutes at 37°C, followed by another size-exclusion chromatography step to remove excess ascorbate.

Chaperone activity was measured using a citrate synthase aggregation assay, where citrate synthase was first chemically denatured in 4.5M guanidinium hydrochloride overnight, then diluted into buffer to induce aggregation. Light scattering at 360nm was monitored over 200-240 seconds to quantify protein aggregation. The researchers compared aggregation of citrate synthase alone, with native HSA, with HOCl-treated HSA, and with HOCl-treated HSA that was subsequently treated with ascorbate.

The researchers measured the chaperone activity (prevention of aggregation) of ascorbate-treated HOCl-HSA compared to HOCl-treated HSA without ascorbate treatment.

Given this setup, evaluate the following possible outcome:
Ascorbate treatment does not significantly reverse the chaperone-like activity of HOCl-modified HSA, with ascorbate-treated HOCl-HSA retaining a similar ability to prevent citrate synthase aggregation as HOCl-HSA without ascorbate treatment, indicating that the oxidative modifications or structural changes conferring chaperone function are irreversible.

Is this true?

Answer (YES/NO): NO